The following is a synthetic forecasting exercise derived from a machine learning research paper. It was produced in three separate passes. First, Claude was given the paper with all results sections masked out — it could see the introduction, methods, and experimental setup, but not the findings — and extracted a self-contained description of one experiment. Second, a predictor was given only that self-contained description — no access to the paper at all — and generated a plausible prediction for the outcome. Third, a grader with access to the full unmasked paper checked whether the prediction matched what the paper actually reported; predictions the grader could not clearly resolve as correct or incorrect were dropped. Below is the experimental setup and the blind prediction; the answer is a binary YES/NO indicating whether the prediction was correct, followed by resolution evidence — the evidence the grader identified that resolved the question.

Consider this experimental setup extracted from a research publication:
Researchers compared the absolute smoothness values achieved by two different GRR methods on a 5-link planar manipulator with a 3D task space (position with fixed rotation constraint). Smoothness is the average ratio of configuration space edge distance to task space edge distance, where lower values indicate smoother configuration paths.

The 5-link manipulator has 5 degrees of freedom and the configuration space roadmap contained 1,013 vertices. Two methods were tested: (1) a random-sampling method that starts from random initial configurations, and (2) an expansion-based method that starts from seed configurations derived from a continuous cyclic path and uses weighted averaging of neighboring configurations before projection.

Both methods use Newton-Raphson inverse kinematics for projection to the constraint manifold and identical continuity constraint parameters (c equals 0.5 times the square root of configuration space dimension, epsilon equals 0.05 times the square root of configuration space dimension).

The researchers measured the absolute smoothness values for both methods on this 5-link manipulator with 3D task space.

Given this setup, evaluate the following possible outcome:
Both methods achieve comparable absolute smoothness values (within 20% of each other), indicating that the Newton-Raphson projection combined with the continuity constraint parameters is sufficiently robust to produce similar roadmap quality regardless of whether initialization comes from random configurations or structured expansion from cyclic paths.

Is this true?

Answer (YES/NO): NO